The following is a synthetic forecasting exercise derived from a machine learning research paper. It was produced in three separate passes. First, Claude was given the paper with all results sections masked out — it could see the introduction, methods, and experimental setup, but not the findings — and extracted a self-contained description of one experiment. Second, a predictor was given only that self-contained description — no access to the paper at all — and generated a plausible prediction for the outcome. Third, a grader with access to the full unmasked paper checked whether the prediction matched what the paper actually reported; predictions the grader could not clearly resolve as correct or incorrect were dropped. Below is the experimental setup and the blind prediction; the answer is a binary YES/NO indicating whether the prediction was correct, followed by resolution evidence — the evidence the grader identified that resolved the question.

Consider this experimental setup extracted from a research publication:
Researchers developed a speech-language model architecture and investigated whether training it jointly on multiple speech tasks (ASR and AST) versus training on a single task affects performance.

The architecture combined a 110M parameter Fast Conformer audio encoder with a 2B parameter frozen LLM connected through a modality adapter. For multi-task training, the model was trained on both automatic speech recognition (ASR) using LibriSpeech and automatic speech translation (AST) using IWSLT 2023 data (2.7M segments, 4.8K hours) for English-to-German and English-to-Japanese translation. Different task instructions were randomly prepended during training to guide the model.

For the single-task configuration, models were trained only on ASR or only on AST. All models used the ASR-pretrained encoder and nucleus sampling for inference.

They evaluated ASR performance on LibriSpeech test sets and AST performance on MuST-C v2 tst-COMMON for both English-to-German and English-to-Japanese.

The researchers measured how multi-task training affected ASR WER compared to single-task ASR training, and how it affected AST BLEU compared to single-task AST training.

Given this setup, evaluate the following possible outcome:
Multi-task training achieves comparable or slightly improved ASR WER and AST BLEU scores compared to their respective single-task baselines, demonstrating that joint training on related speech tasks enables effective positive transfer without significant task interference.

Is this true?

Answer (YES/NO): NO